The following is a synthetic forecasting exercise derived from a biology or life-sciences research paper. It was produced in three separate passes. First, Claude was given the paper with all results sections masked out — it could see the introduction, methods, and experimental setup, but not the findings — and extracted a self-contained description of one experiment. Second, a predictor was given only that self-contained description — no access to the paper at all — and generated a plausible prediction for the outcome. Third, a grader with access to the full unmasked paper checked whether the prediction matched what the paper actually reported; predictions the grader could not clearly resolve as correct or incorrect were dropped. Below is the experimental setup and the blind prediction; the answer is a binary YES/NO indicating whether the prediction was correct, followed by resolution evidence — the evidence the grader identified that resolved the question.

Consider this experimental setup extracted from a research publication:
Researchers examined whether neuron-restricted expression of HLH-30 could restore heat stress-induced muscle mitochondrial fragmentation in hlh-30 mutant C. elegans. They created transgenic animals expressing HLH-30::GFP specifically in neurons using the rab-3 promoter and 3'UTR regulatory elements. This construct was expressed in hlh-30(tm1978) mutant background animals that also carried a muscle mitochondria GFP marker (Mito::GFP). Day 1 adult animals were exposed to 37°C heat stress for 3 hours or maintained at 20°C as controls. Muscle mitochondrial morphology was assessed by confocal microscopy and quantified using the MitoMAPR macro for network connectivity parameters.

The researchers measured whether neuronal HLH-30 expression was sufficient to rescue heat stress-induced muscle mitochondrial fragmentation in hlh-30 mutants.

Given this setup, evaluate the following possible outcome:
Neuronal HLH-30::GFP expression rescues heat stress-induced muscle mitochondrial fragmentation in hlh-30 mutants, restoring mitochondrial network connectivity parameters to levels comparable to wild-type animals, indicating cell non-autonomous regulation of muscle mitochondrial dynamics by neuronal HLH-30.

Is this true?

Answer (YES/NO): YES